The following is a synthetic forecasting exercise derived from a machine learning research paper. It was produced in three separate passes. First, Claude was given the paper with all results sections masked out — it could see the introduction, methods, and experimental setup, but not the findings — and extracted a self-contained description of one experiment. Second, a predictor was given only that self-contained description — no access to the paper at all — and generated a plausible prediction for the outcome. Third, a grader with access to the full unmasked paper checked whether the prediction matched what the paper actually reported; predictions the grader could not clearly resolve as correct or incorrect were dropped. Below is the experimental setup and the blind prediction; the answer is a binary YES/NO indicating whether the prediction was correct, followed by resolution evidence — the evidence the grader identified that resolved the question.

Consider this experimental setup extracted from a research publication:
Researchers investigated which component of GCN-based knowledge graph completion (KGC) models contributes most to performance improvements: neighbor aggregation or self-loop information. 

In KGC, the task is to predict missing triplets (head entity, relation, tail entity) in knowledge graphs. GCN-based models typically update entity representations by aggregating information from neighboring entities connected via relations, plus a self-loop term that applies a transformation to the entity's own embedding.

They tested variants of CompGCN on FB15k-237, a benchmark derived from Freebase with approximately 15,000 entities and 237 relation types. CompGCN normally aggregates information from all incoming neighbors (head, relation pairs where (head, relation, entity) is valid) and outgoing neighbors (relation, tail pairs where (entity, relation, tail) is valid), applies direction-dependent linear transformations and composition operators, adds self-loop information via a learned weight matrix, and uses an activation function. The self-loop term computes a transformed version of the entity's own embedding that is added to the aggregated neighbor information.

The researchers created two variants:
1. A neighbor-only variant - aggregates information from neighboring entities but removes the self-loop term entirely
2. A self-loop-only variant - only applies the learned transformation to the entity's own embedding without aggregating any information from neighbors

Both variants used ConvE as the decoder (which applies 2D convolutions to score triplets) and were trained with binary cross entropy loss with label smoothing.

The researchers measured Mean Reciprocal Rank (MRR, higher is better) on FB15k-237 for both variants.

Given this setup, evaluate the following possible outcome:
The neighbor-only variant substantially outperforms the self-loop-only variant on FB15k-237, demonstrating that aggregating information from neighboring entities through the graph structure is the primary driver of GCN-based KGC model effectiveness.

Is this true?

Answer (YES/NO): NO